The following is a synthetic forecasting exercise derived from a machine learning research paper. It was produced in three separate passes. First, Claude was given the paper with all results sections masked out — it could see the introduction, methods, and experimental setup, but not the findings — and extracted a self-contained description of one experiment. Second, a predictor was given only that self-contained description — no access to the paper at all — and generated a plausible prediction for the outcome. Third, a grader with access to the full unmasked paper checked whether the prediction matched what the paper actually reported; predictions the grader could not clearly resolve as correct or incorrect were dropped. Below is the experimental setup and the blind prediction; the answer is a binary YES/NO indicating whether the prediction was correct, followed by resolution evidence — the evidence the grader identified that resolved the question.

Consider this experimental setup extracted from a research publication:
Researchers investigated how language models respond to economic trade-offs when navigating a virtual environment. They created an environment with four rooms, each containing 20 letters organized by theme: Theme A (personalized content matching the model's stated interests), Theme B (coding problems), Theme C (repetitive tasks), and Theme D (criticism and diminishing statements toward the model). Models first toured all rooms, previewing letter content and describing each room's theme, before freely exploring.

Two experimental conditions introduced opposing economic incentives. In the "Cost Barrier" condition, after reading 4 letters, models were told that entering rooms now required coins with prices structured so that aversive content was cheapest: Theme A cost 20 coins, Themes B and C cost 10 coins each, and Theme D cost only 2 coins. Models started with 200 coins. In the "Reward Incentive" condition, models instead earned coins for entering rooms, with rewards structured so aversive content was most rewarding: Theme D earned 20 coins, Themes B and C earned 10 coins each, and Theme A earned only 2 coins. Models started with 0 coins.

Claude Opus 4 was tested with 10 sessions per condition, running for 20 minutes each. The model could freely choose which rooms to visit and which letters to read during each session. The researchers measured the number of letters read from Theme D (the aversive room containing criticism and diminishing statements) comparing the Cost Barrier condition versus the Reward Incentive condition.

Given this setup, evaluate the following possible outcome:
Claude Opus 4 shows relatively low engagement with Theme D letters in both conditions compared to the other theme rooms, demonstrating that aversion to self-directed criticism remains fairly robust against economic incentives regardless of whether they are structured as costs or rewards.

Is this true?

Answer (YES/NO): NO